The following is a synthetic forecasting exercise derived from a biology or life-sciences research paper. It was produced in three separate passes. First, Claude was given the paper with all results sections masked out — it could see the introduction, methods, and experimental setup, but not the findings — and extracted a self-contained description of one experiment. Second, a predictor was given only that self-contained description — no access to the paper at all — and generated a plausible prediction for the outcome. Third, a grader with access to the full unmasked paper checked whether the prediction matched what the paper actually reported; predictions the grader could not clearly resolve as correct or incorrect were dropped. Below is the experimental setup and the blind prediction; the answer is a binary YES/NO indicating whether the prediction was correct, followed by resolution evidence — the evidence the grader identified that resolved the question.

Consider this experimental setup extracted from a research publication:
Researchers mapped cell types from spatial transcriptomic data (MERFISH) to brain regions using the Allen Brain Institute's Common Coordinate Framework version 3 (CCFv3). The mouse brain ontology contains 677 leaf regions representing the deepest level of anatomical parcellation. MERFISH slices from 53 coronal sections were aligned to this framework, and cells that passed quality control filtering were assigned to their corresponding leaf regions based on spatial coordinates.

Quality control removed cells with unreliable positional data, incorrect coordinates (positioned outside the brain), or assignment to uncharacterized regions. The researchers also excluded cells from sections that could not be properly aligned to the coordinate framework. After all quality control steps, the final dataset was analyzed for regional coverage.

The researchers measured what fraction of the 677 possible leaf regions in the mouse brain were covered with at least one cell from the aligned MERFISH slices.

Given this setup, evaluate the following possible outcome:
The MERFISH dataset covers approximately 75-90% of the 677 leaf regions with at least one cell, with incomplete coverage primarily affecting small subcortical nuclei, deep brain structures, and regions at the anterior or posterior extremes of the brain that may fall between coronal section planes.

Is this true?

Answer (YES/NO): NO